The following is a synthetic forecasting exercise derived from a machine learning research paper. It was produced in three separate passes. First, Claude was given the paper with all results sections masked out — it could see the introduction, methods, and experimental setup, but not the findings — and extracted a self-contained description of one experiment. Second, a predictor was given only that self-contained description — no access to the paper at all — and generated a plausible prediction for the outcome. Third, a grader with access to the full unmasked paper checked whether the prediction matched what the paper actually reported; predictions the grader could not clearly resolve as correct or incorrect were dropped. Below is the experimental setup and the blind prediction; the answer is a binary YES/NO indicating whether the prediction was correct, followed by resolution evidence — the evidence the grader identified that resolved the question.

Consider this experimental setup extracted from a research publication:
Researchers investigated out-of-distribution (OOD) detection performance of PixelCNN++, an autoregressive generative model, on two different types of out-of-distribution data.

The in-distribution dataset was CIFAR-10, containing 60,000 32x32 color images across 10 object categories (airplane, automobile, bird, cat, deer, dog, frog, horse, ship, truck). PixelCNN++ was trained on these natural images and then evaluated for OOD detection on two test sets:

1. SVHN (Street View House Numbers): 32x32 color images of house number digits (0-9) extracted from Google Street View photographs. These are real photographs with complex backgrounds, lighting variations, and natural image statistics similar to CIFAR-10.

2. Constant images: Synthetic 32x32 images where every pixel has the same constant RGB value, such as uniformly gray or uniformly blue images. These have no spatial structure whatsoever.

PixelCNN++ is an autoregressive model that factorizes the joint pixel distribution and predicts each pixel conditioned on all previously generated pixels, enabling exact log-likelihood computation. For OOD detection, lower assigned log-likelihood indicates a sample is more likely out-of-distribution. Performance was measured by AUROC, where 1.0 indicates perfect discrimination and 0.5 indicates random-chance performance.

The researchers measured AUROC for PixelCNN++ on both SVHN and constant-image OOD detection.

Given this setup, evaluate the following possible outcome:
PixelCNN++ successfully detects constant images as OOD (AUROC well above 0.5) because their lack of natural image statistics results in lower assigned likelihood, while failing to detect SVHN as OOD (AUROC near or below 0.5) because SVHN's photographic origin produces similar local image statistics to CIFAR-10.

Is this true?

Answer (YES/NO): YES